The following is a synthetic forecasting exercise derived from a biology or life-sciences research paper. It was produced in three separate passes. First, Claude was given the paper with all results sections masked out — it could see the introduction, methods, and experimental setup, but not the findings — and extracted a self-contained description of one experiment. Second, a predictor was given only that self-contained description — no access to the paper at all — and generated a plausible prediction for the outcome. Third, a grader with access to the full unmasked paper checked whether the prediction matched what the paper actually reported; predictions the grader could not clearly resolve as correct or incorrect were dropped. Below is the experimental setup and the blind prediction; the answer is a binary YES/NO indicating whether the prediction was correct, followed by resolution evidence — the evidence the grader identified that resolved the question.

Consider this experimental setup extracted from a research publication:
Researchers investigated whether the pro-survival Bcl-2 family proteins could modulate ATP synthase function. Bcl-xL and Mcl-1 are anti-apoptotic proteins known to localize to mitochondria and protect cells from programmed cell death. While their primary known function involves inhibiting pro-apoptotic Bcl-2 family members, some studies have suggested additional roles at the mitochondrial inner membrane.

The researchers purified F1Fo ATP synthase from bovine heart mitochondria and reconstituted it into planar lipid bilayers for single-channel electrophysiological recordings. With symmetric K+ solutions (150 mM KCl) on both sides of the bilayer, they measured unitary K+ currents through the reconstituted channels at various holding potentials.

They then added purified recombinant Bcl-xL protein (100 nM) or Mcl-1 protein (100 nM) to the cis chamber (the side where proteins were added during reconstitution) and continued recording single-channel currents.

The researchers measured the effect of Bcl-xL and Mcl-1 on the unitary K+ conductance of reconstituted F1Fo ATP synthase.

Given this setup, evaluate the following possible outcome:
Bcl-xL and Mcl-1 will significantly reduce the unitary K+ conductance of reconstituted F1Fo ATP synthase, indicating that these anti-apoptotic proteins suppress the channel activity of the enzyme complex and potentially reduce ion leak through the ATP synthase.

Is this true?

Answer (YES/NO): NO